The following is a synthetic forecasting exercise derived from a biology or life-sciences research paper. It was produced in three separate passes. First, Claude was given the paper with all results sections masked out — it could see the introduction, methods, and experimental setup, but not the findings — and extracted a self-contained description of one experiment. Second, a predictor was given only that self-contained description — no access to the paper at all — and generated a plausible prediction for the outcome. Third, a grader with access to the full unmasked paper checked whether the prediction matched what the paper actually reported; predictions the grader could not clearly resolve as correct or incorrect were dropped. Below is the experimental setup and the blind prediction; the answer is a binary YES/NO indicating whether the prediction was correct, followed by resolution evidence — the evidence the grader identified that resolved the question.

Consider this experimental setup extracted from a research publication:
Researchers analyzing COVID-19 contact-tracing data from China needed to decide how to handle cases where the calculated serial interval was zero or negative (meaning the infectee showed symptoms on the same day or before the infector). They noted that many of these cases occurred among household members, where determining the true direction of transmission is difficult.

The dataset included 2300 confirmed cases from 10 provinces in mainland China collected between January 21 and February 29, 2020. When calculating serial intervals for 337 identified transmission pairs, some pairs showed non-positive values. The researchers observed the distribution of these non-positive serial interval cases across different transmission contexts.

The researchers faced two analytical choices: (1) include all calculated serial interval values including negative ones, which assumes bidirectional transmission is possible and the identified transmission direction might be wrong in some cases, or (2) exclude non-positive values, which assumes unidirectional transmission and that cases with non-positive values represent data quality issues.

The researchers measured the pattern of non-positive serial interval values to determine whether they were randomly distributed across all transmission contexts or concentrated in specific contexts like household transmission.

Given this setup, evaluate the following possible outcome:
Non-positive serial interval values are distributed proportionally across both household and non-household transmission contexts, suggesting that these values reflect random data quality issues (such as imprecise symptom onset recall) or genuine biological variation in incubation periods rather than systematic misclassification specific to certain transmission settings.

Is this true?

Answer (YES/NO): NO